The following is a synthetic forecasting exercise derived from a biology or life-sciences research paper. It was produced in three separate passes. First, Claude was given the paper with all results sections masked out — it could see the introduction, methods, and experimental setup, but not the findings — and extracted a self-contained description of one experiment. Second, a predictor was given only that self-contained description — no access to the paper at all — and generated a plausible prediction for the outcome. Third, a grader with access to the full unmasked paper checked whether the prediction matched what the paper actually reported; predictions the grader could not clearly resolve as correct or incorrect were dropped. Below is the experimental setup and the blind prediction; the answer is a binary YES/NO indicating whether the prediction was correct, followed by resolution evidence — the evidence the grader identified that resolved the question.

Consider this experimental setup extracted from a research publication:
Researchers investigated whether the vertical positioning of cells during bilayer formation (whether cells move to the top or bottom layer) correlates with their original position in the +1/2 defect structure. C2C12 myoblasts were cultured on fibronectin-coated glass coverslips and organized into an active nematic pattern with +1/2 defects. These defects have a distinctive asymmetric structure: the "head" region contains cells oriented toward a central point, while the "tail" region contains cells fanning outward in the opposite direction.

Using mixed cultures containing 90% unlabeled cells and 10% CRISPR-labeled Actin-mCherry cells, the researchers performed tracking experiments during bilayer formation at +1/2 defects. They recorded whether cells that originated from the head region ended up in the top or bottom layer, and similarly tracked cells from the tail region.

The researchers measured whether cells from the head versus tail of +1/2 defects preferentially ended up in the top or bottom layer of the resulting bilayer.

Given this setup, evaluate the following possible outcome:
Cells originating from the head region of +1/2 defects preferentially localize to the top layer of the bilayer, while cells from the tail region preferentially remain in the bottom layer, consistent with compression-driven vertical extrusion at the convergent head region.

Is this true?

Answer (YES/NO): YES